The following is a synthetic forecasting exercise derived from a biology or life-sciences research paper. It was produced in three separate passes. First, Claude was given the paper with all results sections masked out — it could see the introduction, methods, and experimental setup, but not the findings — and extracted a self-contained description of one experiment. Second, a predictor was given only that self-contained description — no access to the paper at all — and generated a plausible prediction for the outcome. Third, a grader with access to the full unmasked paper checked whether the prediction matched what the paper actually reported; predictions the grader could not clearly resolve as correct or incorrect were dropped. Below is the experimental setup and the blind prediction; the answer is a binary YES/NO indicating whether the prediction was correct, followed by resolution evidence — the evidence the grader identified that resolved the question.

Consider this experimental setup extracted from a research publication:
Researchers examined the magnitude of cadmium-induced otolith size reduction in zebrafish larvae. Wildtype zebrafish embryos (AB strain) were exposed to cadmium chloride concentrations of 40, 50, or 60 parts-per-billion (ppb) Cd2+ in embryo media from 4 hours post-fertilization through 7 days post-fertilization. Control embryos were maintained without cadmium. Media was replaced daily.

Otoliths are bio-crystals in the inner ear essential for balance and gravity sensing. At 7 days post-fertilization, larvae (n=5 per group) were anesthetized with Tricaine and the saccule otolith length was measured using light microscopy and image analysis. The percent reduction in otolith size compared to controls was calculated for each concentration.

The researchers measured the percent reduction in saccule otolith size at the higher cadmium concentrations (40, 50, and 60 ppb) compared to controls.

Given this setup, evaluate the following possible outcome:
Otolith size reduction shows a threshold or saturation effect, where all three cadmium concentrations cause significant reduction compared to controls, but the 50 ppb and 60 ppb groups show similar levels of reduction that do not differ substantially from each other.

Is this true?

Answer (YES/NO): NO